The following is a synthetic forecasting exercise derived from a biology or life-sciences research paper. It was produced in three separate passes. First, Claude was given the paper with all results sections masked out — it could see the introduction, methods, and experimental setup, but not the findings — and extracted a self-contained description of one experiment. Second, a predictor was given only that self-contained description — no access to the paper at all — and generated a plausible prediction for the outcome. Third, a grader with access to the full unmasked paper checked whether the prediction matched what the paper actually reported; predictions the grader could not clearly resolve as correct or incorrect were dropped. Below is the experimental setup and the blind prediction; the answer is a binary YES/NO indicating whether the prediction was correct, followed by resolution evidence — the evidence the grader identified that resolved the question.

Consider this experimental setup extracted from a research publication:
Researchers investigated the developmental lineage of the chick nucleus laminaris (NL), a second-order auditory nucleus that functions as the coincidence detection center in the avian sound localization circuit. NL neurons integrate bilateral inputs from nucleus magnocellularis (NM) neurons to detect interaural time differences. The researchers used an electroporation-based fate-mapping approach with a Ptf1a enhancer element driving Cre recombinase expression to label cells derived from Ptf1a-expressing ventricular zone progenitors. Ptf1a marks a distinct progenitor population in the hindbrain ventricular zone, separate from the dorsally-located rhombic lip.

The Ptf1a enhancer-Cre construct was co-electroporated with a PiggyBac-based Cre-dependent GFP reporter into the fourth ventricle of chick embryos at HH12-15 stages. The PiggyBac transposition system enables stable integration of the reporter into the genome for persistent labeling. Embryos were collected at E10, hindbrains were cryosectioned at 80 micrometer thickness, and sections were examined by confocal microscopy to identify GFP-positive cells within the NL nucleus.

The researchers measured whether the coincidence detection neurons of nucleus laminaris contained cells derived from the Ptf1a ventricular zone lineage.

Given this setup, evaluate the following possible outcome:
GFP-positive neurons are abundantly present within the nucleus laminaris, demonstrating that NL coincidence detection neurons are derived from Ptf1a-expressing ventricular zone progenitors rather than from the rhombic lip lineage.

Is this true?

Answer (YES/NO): NO